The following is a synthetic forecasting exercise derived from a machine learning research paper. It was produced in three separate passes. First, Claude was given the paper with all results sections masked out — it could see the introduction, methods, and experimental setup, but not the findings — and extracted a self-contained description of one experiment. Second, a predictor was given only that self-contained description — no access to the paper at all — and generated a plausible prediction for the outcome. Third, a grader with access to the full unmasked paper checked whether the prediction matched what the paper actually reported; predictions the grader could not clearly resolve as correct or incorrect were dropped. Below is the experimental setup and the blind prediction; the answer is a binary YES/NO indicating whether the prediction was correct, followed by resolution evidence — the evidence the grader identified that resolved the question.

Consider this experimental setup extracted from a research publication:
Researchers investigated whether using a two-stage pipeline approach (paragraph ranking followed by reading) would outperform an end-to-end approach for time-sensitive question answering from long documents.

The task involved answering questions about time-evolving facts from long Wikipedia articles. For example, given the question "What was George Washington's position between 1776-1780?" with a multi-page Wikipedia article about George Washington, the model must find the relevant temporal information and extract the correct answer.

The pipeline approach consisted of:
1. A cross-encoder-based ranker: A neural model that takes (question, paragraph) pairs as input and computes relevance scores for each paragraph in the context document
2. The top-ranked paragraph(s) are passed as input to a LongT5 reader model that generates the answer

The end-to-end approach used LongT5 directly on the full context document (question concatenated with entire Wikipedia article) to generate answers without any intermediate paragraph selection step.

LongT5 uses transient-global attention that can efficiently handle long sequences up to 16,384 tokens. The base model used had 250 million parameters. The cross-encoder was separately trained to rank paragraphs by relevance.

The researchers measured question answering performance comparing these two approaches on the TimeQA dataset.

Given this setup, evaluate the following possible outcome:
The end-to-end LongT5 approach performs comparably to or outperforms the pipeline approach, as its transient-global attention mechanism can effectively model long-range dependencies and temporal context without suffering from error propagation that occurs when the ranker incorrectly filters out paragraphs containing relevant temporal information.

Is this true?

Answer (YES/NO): YES